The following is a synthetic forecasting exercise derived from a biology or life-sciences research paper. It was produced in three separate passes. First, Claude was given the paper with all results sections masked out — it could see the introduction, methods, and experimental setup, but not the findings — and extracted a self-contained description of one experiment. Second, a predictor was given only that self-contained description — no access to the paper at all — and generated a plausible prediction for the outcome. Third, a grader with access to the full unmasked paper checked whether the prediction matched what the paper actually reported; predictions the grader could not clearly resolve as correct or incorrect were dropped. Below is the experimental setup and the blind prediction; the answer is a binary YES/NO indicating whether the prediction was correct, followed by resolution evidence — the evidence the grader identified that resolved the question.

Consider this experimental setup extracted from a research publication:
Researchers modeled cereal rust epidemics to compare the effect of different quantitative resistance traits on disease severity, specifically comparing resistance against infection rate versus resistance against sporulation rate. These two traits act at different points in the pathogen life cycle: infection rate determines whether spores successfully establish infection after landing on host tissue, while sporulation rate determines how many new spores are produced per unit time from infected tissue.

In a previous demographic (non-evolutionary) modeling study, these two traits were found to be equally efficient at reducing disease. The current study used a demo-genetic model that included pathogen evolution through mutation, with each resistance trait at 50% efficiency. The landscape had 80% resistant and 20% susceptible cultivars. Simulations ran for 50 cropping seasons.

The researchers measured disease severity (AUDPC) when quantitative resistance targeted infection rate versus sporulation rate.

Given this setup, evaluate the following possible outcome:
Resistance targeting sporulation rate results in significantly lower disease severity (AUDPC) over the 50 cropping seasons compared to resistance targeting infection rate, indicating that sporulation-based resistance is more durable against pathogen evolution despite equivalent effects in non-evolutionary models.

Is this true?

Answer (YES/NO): NO